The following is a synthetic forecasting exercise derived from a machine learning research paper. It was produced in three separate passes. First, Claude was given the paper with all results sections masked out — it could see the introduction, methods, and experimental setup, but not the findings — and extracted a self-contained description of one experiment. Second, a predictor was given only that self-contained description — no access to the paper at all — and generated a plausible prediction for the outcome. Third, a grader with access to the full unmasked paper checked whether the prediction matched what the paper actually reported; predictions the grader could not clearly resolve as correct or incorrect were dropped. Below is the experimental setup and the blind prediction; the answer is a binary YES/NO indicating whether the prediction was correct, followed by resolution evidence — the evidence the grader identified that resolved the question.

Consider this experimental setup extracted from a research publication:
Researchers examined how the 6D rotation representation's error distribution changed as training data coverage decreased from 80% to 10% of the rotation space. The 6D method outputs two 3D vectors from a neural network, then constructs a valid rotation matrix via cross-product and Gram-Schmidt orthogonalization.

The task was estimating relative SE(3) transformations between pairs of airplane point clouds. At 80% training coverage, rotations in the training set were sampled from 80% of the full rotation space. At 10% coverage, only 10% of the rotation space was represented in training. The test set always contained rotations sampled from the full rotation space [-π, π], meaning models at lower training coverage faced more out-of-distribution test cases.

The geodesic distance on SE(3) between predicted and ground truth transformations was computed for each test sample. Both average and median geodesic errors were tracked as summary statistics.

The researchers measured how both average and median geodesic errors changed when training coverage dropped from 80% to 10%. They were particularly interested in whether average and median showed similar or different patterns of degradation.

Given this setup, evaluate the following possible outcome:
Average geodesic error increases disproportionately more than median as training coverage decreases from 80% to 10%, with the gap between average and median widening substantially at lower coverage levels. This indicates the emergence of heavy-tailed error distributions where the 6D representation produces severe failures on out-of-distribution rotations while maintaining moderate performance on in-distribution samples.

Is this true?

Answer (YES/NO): YES